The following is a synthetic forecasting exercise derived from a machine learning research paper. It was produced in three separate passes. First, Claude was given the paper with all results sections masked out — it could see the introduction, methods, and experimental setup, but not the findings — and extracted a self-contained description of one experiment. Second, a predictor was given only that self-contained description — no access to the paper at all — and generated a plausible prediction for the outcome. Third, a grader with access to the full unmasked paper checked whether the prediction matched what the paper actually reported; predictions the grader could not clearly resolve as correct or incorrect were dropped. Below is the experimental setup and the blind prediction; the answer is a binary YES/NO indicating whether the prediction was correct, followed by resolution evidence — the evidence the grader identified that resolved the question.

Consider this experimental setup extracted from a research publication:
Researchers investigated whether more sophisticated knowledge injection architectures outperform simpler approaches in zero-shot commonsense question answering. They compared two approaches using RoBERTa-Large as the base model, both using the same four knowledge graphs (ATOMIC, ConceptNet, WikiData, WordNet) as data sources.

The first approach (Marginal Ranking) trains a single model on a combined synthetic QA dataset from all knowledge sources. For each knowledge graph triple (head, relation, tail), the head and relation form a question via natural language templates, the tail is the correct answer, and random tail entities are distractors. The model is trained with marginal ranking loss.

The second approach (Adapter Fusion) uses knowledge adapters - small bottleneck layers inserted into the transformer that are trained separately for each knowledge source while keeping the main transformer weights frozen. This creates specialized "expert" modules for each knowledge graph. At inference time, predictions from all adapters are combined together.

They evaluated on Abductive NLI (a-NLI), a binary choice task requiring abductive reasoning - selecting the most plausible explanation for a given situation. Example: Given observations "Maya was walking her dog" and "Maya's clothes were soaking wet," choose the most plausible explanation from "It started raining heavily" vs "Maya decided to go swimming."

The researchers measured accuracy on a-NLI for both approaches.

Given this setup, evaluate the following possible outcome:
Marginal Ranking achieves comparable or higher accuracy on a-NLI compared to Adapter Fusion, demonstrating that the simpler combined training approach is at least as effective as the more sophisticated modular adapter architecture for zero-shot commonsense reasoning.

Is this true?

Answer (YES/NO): NO